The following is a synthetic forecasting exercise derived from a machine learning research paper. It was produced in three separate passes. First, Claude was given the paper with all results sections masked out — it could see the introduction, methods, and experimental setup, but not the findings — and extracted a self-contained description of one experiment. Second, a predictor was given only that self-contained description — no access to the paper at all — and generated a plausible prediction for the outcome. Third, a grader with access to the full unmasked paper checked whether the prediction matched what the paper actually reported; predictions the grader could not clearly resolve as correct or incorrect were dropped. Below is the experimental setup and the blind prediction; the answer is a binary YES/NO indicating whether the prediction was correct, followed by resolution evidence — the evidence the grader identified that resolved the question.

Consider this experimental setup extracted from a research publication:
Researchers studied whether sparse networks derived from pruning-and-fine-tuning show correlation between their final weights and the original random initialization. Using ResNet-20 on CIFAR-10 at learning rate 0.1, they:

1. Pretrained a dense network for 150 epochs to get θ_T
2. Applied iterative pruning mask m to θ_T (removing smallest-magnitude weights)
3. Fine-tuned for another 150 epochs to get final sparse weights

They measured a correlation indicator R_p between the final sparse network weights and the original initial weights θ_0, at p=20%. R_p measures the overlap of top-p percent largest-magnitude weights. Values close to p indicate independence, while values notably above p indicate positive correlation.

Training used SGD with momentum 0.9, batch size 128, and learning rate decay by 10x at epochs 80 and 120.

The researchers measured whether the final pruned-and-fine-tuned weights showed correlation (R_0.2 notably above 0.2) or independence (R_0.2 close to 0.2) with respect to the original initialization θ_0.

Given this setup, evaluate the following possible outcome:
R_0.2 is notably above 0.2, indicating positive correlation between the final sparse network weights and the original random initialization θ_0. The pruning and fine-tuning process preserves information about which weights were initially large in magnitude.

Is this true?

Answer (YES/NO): NO